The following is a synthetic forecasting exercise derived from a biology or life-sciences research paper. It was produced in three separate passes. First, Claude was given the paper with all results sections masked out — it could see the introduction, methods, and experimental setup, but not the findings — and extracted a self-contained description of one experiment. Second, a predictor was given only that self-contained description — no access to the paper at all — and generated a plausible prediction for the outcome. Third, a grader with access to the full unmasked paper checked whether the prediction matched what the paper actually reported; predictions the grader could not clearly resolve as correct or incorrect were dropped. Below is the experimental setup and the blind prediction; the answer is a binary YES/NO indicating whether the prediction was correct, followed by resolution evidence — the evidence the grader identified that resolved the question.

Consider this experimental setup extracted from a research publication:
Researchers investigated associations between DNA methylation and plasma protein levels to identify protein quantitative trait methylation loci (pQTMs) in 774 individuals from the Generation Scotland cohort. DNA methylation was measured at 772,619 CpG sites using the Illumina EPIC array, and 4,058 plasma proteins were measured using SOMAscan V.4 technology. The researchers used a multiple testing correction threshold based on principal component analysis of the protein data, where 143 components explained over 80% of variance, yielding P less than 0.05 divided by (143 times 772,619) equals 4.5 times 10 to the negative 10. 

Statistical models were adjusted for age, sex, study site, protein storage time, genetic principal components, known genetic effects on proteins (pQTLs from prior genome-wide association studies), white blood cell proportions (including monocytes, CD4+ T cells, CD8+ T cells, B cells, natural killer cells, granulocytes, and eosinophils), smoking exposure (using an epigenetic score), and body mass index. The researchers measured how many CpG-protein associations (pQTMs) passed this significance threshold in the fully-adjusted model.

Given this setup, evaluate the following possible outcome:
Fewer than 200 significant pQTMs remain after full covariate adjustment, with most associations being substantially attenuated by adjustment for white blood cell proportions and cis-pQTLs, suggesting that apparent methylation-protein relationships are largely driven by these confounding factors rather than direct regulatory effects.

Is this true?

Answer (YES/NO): NO